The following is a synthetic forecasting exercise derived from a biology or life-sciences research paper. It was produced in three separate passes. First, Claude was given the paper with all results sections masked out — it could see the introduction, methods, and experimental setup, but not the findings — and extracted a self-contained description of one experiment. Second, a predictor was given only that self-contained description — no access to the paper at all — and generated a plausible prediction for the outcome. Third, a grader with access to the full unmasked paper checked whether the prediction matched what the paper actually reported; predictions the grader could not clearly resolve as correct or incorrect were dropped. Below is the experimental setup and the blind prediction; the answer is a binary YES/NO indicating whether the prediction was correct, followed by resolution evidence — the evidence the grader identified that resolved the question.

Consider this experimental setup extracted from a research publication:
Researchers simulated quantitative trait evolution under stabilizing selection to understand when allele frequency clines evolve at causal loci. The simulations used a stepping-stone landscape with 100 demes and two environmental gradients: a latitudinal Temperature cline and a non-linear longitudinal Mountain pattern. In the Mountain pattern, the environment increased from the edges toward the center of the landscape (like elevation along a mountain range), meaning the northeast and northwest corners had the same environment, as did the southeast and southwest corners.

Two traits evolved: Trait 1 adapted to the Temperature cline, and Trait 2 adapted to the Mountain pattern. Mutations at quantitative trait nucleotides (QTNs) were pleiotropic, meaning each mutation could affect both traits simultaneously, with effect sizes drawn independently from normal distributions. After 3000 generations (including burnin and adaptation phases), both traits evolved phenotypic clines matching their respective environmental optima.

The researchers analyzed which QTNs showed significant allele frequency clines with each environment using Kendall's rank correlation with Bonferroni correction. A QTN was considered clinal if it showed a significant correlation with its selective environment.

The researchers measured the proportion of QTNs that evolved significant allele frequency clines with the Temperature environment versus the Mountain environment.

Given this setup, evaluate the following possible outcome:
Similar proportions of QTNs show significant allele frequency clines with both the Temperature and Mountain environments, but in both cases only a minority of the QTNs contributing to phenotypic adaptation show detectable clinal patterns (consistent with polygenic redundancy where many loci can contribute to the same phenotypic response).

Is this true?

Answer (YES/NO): NO